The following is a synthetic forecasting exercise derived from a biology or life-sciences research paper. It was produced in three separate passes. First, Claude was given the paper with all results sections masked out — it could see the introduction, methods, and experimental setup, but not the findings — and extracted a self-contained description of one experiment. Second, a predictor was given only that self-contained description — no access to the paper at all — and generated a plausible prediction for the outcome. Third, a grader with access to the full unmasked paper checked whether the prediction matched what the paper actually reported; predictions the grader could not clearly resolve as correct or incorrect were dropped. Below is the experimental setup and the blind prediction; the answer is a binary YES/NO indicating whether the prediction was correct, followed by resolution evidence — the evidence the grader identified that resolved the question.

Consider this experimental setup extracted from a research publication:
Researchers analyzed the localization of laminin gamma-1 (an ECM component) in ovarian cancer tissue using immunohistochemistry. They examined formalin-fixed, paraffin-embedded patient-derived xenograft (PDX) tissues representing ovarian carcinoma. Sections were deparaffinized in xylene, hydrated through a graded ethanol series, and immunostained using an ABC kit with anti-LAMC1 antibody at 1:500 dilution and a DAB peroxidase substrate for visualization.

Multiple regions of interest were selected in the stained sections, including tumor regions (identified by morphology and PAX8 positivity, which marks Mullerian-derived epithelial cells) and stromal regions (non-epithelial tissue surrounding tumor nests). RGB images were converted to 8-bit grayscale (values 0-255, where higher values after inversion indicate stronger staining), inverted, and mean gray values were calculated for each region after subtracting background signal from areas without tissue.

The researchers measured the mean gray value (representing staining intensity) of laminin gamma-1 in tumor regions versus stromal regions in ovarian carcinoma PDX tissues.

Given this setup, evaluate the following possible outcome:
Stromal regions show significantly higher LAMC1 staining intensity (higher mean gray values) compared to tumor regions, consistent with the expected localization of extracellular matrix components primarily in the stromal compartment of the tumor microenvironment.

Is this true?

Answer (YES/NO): NO